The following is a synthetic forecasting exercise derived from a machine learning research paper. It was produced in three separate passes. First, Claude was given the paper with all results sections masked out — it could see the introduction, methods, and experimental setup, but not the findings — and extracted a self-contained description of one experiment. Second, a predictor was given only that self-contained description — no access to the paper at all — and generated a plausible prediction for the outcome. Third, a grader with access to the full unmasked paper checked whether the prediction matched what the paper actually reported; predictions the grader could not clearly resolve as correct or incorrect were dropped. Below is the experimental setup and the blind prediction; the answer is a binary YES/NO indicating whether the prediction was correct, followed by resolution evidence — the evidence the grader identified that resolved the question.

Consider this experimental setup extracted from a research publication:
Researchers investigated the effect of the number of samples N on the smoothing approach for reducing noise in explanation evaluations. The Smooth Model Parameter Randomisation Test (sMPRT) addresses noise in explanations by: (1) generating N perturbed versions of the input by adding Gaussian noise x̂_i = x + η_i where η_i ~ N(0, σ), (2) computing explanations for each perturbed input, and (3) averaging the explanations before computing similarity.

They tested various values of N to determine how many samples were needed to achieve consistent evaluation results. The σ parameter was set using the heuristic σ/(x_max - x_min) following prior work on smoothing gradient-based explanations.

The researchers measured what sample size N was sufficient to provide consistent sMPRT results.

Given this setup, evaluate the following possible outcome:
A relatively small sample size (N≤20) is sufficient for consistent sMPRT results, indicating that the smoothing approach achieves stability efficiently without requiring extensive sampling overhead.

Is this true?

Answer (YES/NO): NO